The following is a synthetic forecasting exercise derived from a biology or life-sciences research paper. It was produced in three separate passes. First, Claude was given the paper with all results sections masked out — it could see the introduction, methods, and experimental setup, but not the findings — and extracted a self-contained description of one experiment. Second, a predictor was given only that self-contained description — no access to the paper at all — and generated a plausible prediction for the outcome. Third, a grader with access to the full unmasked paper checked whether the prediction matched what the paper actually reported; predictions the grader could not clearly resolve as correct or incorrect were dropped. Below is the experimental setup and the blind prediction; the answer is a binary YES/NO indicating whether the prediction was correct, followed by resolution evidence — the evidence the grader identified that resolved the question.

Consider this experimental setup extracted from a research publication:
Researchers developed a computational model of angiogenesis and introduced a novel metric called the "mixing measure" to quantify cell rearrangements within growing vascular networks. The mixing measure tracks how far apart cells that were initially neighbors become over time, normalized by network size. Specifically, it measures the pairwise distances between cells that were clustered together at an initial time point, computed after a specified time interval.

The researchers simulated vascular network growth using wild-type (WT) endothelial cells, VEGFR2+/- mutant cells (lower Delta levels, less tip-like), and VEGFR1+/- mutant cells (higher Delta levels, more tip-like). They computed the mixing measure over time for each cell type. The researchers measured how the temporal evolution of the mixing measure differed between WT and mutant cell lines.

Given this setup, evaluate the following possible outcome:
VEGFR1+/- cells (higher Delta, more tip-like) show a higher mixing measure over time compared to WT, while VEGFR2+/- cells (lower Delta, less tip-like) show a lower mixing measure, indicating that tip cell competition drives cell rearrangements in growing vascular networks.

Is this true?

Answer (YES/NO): NO